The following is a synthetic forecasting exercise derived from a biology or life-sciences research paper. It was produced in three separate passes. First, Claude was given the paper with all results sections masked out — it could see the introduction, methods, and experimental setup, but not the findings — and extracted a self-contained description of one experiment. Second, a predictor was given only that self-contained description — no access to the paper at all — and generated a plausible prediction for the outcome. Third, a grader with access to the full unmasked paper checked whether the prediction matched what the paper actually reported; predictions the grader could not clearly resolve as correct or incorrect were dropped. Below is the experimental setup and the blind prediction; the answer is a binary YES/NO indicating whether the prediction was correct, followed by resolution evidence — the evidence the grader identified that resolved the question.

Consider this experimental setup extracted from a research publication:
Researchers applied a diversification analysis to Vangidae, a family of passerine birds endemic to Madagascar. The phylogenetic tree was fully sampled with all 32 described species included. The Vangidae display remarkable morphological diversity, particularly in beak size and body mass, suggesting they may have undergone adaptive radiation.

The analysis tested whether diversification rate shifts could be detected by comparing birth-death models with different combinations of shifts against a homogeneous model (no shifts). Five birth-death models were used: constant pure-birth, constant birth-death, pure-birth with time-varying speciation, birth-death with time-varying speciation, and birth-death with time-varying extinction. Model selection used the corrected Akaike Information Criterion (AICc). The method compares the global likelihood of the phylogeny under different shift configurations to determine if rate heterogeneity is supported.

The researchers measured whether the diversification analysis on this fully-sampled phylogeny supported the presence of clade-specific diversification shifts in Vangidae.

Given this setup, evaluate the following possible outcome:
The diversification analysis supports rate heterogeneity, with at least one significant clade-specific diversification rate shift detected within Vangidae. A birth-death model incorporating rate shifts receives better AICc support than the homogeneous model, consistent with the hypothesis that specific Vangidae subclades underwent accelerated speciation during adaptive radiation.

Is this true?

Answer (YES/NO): NO